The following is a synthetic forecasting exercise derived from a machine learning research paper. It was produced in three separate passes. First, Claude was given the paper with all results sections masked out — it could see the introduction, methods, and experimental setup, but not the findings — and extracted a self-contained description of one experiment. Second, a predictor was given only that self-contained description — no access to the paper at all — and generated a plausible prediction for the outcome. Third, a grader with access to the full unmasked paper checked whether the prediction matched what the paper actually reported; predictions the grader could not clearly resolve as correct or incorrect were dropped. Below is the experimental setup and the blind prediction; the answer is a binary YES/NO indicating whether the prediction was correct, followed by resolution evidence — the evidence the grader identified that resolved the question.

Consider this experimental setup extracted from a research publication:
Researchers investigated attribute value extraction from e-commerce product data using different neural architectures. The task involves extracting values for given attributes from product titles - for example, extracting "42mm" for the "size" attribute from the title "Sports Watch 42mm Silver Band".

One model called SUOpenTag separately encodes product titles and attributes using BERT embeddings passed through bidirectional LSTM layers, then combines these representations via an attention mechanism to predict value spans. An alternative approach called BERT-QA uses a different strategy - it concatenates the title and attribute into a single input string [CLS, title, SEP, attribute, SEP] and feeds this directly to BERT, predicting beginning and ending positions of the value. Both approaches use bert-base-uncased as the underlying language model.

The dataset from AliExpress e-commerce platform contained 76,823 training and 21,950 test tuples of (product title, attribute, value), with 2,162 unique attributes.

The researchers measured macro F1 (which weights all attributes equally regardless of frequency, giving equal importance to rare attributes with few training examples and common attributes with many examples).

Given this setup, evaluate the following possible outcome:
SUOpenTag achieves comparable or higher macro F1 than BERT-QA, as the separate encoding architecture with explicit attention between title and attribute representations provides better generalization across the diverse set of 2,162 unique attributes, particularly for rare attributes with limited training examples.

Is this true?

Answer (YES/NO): NO